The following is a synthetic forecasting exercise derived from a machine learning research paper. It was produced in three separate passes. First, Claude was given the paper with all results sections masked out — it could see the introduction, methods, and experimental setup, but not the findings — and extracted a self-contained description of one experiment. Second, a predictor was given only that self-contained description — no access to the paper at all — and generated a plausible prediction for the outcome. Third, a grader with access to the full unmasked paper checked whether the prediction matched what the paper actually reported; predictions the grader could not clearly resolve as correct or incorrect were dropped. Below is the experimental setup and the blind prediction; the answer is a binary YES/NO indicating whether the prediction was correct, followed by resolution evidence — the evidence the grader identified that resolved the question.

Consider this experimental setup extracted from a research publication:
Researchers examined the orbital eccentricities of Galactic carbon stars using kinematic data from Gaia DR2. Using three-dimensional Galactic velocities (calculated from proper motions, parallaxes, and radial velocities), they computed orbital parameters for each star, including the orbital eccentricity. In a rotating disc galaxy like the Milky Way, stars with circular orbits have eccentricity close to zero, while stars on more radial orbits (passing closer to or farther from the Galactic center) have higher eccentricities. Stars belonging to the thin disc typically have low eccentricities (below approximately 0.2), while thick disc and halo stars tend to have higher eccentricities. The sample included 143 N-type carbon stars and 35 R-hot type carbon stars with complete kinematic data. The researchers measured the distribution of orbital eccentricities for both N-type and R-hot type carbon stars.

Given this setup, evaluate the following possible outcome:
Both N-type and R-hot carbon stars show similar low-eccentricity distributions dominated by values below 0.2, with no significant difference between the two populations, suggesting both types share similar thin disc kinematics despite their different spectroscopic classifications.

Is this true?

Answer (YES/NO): NO